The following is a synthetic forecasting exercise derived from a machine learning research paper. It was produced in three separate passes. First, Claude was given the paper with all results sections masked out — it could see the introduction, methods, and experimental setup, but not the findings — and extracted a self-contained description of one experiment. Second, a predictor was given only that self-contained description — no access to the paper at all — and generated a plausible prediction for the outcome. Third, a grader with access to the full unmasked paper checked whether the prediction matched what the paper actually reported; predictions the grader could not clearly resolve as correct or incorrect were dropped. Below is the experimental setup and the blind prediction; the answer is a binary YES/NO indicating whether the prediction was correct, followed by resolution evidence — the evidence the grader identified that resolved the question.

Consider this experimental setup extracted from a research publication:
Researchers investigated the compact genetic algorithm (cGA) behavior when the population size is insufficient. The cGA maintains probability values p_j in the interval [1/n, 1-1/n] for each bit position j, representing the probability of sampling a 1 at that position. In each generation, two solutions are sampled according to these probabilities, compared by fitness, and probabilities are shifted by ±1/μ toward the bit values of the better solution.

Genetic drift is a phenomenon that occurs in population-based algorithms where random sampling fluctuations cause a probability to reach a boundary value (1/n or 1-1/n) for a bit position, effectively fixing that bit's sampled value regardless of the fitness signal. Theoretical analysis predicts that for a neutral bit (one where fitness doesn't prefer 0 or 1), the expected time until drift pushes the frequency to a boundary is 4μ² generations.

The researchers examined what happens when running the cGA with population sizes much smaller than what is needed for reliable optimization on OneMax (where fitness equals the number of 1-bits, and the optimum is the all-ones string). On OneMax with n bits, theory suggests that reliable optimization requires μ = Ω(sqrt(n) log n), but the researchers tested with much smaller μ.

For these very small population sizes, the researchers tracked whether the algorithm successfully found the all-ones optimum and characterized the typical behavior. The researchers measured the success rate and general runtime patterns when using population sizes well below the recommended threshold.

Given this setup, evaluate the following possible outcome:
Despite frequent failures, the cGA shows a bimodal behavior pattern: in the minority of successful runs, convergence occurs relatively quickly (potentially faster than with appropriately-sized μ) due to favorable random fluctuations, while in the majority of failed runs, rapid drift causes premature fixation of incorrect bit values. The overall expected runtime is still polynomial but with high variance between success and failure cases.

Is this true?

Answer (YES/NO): NO